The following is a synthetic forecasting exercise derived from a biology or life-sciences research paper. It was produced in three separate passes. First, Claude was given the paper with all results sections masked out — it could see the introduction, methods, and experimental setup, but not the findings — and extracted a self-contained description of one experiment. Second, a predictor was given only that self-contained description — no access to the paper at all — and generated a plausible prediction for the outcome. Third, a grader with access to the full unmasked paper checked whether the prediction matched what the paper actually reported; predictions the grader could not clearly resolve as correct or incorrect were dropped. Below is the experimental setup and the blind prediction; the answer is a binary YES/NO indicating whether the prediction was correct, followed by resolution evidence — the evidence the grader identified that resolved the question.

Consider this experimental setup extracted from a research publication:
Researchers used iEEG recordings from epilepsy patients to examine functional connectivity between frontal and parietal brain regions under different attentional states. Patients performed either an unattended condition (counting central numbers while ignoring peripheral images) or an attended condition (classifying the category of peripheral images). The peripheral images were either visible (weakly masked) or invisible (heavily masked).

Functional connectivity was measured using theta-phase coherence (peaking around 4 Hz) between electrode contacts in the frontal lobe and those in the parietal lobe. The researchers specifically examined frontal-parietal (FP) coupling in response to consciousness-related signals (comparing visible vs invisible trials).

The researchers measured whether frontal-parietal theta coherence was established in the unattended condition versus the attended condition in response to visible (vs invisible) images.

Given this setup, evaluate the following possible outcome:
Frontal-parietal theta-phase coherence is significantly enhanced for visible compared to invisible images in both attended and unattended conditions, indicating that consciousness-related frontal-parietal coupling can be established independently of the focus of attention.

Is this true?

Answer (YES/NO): NO